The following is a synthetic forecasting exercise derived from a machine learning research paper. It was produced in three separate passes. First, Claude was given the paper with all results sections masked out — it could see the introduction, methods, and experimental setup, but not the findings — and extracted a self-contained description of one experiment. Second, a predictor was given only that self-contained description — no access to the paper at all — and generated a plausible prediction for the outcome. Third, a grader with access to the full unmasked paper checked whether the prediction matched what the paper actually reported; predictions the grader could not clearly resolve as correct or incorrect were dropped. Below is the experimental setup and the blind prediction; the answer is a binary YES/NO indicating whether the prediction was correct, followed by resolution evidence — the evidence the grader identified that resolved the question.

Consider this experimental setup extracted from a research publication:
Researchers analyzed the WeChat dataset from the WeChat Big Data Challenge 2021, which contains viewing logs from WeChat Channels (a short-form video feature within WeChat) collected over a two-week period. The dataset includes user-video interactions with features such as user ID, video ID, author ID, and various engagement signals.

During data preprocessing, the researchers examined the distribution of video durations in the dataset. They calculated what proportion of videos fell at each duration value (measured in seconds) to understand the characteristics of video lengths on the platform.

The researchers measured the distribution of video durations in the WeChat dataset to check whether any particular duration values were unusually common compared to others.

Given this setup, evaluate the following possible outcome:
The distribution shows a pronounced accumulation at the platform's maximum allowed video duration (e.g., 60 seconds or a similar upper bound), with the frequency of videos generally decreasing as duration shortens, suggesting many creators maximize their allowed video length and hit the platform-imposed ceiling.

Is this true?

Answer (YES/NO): NO